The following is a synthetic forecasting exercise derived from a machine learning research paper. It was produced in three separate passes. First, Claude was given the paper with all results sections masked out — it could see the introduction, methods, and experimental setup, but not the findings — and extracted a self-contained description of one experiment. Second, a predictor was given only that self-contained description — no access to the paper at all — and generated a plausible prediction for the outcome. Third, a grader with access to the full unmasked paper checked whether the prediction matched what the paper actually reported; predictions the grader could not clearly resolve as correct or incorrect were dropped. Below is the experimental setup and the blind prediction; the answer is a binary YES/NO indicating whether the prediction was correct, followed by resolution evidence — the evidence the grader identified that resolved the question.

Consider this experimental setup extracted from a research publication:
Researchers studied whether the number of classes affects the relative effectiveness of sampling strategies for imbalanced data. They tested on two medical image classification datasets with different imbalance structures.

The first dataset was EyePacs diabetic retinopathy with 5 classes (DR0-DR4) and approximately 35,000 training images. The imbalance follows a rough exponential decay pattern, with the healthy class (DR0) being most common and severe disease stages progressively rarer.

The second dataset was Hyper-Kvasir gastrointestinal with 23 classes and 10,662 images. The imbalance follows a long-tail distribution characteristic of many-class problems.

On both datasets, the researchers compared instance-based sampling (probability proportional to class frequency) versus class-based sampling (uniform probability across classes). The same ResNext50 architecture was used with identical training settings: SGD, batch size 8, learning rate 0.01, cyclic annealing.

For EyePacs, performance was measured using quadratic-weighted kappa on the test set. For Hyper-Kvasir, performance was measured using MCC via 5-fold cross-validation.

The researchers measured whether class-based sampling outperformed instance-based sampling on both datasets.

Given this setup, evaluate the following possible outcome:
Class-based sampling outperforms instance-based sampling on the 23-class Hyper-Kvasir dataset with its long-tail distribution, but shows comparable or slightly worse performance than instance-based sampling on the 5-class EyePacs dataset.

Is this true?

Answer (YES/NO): NO